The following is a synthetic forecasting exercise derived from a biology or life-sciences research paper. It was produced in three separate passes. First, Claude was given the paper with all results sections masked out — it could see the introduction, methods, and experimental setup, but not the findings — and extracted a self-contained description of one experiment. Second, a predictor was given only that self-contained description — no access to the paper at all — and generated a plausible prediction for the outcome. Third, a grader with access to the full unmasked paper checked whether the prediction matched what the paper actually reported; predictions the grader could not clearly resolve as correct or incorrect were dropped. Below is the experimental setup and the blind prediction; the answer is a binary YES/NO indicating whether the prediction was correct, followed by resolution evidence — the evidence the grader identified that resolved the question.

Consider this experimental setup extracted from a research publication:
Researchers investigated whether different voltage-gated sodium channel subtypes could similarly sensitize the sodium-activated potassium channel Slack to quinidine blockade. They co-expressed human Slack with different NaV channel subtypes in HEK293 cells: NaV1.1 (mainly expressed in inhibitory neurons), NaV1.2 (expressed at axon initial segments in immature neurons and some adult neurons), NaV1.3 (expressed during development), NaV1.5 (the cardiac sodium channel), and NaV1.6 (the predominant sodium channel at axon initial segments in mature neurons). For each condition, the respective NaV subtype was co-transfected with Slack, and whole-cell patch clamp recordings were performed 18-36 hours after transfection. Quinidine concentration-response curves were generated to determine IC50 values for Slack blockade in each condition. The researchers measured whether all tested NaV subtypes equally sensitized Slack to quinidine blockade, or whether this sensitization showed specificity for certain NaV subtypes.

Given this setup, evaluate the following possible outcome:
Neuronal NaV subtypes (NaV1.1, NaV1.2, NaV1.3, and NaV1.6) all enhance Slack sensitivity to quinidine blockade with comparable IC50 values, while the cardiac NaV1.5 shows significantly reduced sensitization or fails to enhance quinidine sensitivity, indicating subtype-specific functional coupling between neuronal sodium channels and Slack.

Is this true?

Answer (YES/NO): NO